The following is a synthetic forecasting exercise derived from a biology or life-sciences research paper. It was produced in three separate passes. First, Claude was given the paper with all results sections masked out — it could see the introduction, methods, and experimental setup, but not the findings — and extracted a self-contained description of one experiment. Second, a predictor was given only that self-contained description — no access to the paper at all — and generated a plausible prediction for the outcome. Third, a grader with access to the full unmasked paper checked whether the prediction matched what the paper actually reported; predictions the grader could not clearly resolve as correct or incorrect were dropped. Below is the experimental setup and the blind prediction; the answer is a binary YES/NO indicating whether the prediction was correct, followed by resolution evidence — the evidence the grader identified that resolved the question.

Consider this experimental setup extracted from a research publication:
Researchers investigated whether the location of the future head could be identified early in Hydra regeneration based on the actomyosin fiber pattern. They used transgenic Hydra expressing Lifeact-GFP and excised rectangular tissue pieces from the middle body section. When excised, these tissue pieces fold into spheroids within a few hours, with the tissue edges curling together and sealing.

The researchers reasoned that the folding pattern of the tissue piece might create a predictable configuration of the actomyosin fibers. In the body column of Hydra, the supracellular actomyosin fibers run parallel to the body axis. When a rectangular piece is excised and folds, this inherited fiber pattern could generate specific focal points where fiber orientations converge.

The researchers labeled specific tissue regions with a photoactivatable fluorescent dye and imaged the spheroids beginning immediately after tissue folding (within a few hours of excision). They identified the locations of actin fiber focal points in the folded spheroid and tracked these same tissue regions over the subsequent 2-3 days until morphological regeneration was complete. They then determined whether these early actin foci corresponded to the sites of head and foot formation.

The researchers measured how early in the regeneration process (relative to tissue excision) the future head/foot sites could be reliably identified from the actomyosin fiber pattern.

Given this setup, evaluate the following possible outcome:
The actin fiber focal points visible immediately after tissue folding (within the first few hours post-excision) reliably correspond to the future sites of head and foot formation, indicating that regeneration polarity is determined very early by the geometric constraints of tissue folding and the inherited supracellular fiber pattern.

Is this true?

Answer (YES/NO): YES